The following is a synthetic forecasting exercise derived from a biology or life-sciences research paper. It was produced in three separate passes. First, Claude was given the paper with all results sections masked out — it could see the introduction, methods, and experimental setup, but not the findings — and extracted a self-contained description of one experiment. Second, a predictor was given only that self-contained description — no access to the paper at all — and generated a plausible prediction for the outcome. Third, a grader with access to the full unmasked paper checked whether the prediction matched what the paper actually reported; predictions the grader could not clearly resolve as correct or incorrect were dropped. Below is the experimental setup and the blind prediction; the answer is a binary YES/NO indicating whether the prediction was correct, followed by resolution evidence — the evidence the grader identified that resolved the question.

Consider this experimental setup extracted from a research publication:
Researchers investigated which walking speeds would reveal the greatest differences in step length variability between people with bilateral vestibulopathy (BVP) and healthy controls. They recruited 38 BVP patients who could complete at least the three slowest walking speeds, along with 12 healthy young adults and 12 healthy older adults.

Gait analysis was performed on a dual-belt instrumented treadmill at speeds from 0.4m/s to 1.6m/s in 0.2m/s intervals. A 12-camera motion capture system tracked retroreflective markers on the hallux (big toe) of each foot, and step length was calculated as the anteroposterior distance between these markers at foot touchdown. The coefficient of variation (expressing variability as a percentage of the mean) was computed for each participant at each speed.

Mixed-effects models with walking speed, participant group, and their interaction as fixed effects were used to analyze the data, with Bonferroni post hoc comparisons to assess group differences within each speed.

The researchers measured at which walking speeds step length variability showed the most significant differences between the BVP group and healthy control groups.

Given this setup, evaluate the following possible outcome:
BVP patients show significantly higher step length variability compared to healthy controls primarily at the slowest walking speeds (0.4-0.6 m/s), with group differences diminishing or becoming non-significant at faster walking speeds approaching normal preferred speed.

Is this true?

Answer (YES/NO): YES